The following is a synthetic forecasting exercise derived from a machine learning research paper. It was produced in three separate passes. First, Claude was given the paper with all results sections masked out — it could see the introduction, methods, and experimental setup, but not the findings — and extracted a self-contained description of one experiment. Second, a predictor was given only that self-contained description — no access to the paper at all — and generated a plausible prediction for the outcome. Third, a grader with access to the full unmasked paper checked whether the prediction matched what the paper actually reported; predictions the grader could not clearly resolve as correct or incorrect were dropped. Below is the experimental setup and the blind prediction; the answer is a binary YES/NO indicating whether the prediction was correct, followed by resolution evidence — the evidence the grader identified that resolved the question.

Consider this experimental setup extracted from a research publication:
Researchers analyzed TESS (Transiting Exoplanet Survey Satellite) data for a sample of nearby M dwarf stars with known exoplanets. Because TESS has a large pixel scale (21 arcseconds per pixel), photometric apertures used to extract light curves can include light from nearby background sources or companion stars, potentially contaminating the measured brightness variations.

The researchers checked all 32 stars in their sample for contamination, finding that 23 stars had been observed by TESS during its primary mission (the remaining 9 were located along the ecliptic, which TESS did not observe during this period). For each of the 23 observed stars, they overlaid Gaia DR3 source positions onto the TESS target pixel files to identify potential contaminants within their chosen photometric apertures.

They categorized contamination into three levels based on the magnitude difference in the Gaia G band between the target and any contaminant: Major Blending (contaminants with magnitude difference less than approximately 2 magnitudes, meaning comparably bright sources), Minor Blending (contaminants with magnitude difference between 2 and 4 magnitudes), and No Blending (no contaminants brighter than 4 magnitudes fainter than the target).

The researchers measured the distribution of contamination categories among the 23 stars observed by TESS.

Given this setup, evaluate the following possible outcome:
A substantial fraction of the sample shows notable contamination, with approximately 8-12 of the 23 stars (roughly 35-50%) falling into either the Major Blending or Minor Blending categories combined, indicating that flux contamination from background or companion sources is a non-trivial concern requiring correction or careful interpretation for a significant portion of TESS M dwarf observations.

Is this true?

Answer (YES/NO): YES